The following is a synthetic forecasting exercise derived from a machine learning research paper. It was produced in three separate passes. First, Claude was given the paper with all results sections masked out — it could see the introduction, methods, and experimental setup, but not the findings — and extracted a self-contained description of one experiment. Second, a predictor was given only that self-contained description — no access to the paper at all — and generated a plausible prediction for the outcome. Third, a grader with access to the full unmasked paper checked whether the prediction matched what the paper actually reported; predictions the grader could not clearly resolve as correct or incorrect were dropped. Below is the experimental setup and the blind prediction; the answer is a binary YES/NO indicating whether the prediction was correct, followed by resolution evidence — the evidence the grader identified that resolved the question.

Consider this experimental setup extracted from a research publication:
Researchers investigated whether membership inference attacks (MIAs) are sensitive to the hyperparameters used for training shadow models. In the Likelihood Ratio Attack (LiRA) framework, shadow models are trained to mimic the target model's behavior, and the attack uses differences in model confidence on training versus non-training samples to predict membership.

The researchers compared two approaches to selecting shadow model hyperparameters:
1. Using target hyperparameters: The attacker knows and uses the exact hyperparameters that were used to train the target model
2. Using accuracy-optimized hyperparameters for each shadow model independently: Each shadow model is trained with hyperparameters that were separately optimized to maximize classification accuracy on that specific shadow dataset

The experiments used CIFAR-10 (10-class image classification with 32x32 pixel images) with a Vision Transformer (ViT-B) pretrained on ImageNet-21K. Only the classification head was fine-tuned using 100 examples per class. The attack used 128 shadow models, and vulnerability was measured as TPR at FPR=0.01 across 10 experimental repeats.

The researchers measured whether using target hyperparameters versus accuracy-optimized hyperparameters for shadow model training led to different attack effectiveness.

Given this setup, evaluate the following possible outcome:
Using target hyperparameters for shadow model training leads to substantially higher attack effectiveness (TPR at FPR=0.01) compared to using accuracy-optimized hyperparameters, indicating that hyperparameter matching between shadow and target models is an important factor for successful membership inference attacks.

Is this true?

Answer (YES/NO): YES